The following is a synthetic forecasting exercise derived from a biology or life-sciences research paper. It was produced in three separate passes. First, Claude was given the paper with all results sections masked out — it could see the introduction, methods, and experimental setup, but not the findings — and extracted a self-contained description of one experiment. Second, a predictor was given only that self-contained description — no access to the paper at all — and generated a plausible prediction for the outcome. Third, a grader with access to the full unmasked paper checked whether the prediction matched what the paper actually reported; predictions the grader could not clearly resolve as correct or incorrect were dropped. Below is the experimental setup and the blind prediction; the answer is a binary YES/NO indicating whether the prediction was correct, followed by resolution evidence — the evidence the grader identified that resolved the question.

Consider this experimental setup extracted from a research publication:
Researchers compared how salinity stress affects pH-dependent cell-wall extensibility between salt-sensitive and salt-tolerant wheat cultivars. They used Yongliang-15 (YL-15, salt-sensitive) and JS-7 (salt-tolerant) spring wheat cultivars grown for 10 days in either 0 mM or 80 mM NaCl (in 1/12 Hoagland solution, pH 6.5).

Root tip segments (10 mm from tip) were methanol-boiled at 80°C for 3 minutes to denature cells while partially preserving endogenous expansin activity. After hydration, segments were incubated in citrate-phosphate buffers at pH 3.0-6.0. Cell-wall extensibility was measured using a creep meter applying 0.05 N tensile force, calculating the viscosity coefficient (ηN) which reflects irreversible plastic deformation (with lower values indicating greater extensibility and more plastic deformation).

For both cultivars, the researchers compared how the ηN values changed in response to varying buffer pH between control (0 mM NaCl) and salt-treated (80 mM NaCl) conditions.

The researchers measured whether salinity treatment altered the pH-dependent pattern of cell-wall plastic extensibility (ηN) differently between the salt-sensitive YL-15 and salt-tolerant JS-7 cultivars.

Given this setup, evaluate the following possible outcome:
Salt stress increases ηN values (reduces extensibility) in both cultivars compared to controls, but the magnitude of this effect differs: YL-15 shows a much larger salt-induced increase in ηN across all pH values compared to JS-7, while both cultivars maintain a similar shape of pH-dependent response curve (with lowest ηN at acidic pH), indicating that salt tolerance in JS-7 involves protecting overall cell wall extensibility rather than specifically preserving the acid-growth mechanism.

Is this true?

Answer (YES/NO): NO